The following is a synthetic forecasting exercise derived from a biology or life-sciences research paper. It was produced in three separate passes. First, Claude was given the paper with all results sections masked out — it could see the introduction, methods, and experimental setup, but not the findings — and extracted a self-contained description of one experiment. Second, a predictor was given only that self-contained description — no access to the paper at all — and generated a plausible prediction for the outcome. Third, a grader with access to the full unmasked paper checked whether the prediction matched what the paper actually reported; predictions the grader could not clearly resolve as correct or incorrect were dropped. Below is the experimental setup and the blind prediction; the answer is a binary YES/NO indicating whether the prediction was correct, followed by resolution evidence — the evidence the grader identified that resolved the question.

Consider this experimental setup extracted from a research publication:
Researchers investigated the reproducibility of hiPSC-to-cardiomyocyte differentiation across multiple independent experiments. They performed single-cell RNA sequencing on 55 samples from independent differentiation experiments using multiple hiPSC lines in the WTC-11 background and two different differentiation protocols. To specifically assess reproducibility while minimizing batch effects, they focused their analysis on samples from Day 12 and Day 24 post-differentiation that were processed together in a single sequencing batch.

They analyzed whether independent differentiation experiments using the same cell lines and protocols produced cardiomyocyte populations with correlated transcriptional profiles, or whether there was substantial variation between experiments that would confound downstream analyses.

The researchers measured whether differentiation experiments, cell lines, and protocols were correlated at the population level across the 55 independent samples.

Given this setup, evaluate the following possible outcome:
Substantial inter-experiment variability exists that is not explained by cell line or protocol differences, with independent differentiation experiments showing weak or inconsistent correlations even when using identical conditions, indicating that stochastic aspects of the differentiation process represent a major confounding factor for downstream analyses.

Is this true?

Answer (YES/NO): NO